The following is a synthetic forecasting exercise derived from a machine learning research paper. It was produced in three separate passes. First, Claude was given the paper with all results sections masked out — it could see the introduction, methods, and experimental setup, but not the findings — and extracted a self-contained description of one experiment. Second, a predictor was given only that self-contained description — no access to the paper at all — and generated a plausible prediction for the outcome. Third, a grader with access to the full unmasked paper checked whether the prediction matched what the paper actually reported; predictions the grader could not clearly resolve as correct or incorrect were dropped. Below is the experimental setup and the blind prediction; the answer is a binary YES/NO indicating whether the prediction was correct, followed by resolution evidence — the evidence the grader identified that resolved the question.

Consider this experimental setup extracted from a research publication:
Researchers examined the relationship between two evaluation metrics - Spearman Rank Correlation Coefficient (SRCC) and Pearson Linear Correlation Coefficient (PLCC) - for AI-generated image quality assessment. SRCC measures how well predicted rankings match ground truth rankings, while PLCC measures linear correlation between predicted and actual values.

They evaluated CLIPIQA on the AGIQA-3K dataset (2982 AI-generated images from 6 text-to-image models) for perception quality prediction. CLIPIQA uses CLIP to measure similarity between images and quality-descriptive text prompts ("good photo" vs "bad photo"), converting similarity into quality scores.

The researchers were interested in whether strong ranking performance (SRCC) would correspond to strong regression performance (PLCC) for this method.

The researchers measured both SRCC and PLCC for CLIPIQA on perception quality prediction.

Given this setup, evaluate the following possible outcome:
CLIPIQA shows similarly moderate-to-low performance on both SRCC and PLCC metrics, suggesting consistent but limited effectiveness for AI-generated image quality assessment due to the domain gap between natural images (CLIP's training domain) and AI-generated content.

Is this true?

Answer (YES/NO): NO